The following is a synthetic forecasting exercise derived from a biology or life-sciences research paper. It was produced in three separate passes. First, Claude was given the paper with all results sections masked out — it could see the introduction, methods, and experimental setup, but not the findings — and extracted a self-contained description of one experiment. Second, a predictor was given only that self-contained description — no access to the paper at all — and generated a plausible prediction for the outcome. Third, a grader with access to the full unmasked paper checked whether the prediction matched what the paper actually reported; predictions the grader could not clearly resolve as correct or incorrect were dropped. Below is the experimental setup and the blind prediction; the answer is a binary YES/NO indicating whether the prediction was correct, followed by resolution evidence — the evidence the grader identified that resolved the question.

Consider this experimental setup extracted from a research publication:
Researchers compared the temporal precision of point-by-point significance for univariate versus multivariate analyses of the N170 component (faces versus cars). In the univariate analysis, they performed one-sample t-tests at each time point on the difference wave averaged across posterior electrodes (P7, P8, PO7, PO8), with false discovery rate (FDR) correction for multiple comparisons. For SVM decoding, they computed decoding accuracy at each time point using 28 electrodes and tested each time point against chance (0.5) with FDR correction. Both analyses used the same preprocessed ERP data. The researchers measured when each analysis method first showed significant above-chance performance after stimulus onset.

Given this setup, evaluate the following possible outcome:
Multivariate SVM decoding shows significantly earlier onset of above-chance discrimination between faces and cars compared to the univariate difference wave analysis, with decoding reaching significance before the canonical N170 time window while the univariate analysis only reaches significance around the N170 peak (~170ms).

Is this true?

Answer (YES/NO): NO